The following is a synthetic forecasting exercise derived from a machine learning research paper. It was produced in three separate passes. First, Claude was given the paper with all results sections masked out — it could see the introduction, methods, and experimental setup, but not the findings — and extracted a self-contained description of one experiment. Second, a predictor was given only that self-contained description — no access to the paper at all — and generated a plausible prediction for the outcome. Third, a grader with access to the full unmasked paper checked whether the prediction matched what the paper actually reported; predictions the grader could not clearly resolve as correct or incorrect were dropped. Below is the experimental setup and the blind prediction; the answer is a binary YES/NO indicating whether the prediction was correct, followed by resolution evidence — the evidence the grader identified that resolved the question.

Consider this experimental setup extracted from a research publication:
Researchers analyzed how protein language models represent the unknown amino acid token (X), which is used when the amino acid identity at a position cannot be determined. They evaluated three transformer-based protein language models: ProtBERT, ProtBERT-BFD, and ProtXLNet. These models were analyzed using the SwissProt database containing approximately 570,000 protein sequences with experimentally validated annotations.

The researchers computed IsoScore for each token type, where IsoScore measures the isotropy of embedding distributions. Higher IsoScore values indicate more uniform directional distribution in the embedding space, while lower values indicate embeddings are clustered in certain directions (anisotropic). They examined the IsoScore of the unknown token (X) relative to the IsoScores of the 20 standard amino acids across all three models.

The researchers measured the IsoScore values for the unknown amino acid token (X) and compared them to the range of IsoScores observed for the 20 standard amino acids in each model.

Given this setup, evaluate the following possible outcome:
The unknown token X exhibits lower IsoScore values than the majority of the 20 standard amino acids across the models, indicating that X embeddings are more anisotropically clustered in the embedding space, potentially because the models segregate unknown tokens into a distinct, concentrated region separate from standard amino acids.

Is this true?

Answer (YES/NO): YES